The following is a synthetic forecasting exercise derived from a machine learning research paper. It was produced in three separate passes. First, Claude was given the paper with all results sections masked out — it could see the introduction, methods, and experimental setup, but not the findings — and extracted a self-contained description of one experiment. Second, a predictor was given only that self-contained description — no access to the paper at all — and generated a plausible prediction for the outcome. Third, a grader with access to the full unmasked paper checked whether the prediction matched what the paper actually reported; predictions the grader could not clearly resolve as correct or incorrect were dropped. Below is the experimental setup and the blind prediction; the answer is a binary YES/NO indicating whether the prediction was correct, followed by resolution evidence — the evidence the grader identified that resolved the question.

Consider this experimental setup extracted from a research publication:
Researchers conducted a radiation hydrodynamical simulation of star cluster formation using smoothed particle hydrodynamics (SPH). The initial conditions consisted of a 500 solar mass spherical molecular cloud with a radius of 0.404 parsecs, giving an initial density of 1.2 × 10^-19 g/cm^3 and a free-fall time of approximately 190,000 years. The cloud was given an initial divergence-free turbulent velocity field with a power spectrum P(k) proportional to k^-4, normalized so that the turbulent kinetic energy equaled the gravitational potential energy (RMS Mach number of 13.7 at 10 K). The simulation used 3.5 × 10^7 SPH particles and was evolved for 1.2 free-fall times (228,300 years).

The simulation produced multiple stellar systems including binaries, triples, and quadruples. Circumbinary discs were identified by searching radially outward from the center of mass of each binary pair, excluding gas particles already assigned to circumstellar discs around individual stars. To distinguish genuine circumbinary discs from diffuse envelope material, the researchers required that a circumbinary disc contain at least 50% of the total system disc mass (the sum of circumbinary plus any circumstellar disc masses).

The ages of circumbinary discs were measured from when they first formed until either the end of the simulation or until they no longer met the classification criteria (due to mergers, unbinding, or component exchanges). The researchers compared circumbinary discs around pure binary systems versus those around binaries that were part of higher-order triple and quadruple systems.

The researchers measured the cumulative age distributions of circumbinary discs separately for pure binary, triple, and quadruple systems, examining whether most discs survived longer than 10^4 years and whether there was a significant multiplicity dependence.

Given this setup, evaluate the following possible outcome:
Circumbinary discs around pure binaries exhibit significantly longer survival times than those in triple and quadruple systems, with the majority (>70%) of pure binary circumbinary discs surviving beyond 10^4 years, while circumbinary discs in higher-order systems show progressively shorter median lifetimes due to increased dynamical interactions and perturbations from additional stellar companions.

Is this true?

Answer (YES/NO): NO